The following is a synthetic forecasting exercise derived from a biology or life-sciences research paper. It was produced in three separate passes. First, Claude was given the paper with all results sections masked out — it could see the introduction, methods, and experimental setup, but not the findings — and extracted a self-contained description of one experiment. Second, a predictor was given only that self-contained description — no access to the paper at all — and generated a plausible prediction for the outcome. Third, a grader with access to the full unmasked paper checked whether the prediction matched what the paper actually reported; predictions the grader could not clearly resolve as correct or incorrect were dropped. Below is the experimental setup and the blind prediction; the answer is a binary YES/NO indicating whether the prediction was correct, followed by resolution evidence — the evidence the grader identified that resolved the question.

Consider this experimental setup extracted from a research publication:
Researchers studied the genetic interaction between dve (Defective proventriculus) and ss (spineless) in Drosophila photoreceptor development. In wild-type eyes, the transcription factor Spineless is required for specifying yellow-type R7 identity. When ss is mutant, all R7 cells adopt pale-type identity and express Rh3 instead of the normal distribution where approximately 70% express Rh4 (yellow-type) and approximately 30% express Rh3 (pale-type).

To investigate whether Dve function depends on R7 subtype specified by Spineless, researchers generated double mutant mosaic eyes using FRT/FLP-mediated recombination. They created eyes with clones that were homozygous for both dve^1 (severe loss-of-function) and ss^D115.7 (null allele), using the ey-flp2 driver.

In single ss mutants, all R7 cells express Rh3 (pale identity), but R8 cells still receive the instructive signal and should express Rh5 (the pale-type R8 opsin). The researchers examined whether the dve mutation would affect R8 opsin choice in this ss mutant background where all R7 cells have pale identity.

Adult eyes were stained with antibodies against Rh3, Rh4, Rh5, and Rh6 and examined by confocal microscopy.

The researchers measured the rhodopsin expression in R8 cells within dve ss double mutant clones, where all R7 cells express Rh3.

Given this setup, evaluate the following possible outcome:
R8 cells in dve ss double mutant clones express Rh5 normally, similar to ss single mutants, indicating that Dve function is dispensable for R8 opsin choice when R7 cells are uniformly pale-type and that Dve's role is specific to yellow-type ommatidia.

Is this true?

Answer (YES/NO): NO